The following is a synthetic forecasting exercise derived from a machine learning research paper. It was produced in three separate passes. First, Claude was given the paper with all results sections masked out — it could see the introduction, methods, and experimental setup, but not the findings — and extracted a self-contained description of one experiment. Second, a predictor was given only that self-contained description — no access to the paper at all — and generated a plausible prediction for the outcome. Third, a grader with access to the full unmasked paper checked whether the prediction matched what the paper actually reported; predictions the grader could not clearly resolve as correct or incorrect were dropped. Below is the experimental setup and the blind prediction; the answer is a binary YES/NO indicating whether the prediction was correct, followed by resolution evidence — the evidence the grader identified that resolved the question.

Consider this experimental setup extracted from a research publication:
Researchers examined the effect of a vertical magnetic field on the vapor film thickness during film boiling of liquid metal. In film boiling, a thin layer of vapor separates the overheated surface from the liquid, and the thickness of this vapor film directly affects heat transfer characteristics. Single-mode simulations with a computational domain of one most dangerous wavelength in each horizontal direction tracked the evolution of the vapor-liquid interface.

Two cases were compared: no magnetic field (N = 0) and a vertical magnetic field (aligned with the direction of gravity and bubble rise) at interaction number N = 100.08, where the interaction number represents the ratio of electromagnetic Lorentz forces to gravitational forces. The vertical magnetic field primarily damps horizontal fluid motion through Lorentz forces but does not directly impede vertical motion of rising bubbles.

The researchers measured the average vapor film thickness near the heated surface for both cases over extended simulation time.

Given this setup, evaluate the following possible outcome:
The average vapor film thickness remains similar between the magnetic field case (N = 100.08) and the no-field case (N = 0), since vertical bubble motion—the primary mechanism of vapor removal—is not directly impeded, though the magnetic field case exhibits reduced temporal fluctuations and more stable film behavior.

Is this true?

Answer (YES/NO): NO